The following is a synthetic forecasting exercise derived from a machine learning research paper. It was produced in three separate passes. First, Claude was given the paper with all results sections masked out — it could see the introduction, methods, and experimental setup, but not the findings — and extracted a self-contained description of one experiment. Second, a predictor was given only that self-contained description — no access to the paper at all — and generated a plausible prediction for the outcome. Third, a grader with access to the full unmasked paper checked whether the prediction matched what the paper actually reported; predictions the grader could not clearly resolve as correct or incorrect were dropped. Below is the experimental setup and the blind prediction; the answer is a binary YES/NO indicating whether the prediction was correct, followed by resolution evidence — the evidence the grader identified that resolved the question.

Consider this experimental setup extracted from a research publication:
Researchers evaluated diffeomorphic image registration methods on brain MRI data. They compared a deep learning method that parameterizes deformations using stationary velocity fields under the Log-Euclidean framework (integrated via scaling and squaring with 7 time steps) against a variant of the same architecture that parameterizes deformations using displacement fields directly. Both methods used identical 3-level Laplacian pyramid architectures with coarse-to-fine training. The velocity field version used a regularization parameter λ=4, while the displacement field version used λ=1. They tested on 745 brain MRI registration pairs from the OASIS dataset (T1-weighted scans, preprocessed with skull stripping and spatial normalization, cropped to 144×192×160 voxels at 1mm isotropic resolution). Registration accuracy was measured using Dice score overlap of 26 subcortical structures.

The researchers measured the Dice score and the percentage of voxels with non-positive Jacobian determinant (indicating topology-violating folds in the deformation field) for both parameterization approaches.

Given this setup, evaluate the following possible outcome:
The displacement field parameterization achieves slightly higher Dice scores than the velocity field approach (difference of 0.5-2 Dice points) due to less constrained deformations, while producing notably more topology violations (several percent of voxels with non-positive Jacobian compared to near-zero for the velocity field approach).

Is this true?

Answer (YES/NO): NO